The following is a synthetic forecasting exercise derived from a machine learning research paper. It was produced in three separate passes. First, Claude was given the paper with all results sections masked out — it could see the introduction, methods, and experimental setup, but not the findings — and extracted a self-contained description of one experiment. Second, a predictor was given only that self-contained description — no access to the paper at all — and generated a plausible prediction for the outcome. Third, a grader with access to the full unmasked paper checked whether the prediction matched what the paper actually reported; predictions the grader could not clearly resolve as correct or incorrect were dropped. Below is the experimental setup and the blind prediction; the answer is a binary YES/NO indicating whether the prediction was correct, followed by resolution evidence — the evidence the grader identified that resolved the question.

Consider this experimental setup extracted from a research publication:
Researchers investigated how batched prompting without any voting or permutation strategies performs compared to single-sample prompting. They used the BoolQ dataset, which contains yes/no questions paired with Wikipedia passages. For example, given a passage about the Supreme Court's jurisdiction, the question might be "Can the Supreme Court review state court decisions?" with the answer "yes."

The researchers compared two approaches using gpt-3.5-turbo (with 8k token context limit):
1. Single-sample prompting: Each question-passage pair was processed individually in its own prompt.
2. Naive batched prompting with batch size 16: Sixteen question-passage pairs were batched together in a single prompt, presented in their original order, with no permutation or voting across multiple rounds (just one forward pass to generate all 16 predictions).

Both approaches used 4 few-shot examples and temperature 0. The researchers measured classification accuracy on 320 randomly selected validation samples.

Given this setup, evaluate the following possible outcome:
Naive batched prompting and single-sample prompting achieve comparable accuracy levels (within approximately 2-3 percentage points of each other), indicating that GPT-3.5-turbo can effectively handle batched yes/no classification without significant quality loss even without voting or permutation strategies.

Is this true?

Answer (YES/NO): NO